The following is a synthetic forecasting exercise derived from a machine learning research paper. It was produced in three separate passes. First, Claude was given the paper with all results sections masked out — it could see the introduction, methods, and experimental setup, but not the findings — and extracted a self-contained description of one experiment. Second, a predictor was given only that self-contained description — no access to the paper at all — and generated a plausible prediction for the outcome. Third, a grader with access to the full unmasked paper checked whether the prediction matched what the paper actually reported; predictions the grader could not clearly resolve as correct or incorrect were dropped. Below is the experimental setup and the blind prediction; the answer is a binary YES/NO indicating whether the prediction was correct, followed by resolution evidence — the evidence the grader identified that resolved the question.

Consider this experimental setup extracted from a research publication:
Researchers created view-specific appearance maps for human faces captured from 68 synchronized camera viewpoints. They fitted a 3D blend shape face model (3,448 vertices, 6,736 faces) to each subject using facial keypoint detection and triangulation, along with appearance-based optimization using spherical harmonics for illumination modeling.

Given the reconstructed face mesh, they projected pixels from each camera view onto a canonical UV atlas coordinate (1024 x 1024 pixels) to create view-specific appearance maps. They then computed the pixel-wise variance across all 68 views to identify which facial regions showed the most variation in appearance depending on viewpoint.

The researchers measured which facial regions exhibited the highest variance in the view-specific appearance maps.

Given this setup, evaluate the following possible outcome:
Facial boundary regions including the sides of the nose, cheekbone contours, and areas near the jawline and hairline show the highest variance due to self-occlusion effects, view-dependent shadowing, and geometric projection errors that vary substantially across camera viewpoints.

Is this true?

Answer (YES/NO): NO